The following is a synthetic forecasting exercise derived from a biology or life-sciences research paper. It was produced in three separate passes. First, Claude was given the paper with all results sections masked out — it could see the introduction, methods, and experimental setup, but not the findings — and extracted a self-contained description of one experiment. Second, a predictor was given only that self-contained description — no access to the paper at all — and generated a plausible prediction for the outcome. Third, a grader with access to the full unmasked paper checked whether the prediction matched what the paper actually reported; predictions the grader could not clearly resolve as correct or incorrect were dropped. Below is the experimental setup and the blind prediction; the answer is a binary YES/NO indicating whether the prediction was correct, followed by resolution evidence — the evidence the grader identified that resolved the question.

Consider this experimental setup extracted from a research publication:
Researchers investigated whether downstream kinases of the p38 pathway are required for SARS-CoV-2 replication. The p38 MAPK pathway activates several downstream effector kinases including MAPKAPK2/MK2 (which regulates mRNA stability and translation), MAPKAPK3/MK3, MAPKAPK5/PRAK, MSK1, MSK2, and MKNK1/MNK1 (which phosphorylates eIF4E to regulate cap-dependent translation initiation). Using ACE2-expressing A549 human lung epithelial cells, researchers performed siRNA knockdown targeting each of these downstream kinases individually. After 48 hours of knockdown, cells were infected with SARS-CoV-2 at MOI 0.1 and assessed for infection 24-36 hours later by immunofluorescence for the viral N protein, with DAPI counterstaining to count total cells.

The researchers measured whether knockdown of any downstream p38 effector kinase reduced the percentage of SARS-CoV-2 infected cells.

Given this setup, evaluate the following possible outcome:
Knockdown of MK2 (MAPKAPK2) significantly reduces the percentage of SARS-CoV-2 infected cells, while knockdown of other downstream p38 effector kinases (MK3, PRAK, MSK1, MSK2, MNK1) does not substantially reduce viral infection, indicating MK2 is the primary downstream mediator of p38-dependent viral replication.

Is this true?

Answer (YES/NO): NO